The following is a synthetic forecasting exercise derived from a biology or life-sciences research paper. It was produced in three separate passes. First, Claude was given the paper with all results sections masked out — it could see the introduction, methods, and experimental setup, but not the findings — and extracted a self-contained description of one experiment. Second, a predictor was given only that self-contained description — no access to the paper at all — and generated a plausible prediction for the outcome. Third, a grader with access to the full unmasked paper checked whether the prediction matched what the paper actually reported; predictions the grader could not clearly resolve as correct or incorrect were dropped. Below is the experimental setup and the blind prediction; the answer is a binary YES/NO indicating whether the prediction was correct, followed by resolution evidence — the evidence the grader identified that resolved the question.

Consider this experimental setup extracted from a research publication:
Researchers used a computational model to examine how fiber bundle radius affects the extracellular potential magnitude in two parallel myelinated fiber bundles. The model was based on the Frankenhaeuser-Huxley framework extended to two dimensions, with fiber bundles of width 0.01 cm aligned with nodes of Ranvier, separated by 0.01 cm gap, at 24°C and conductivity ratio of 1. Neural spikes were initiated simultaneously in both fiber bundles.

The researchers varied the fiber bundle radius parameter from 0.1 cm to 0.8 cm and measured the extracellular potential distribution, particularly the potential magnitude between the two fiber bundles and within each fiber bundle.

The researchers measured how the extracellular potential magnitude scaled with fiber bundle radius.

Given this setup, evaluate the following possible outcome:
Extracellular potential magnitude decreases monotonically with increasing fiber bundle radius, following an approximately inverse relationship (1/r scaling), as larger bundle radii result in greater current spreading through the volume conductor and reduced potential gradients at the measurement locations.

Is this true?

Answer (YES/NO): NO